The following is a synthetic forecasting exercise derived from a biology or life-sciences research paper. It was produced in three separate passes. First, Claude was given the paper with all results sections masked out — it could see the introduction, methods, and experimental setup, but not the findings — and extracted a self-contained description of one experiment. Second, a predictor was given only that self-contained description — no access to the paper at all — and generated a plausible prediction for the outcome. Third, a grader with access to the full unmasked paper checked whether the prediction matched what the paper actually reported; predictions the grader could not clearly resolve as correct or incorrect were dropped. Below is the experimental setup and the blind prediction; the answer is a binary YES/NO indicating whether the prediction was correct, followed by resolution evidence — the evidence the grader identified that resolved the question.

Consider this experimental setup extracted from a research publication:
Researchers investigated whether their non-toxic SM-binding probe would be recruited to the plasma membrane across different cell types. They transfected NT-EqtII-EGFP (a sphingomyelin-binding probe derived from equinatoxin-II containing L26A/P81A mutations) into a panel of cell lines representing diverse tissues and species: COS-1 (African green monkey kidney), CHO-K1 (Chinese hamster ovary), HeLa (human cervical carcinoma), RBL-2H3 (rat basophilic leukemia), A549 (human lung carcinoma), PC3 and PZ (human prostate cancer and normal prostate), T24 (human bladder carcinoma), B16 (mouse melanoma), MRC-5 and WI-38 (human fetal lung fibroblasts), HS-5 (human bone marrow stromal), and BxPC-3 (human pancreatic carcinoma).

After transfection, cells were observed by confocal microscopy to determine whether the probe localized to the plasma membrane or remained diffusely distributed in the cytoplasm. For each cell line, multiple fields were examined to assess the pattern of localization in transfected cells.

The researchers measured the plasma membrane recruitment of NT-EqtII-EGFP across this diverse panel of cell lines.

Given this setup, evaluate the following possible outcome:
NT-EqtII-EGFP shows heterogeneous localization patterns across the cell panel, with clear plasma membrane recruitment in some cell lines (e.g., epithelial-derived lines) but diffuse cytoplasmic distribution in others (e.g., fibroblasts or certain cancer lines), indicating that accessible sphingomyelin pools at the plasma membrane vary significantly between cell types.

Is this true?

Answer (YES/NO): NO